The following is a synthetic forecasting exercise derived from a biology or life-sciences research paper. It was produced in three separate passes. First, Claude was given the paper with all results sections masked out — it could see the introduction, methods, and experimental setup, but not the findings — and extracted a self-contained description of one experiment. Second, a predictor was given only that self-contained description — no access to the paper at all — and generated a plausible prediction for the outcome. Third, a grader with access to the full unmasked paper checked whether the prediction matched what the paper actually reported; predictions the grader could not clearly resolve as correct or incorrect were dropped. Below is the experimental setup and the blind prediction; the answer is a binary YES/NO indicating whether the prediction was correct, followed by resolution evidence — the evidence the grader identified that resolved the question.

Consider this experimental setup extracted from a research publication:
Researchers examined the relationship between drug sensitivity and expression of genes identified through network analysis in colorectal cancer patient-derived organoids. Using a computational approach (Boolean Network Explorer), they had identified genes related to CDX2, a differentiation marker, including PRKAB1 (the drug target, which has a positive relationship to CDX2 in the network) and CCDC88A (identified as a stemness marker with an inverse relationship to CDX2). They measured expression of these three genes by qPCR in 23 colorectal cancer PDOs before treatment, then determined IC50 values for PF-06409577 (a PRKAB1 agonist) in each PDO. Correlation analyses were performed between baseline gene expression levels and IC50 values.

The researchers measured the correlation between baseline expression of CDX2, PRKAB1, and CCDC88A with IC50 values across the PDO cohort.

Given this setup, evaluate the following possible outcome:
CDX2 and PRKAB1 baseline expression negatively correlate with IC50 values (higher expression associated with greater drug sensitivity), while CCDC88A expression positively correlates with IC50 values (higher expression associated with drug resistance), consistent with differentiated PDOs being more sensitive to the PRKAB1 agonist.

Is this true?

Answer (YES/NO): NO